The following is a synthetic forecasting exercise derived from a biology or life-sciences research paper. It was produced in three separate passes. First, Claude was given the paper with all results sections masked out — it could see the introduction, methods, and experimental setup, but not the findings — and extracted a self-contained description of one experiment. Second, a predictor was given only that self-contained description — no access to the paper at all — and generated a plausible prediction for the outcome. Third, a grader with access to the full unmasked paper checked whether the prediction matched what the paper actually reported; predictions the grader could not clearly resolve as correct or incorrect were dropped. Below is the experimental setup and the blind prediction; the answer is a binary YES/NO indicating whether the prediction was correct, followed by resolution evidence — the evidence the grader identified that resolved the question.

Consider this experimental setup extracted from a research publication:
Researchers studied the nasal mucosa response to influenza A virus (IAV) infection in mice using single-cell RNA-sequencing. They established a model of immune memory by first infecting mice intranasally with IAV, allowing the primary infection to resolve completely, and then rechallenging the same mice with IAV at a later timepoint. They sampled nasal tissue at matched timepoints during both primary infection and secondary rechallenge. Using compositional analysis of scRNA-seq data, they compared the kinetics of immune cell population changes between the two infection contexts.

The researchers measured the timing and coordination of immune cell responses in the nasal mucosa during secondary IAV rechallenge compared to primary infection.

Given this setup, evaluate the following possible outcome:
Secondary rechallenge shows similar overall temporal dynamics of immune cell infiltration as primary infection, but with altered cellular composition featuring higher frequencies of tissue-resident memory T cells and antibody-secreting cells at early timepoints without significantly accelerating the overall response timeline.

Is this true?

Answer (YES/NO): NO